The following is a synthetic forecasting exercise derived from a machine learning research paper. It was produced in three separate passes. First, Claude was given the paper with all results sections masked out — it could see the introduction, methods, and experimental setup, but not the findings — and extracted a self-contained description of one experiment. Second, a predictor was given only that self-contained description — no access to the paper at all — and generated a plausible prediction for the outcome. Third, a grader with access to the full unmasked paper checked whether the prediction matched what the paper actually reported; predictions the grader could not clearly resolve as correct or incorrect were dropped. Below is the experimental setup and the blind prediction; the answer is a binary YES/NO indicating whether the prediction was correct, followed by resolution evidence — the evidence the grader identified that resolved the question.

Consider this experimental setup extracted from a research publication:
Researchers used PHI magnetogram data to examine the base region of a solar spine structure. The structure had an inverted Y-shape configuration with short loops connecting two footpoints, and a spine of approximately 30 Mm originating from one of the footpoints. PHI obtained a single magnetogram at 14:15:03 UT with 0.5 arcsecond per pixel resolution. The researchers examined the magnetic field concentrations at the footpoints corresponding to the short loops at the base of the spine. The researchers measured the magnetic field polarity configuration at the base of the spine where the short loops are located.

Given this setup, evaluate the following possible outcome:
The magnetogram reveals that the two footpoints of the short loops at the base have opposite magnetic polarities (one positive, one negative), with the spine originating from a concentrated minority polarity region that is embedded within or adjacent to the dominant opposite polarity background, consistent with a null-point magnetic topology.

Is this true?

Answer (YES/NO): YES